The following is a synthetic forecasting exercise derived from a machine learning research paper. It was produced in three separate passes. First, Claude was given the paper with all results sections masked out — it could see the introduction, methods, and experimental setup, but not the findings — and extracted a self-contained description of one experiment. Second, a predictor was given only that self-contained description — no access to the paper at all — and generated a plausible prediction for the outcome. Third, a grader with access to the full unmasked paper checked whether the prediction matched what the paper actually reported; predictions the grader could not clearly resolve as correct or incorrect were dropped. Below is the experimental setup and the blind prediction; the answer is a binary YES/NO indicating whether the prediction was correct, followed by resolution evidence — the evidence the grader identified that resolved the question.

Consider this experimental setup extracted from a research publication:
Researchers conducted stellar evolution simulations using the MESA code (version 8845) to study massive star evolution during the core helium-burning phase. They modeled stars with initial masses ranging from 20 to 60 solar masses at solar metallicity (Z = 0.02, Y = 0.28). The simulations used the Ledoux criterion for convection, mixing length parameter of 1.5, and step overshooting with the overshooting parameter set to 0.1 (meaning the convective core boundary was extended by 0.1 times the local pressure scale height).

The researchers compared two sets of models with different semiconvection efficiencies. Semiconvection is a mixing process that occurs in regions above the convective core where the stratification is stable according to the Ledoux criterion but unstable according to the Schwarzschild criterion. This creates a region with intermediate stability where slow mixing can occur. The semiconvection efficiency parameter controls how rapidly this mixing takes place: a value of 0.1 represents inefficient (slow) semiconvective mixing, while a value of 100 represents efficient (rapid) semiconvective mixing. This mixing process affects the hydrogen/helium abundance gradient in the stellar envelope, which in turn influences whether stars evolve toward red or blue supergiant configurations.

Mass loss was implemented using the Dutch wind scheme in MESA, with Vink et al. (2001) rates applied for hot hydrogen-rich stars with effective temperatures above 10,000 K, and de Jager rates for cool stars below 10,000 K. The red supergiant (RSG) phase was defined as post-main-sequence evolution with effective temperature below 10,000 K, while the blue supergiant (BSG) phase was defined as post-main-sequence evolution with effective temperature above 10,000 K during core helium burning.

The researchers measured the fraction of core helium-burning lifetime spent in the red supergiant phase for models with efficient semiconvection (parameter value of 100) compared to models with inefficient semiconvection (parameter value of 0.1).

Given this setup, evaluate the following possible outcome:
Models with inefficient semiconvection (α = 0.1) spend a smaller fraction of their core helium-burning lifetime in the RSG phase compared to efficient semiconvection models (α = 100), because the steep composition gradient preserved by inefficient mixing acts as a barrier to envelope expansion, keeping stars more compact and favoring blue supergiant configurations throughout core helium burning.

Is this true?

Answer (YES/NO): NO